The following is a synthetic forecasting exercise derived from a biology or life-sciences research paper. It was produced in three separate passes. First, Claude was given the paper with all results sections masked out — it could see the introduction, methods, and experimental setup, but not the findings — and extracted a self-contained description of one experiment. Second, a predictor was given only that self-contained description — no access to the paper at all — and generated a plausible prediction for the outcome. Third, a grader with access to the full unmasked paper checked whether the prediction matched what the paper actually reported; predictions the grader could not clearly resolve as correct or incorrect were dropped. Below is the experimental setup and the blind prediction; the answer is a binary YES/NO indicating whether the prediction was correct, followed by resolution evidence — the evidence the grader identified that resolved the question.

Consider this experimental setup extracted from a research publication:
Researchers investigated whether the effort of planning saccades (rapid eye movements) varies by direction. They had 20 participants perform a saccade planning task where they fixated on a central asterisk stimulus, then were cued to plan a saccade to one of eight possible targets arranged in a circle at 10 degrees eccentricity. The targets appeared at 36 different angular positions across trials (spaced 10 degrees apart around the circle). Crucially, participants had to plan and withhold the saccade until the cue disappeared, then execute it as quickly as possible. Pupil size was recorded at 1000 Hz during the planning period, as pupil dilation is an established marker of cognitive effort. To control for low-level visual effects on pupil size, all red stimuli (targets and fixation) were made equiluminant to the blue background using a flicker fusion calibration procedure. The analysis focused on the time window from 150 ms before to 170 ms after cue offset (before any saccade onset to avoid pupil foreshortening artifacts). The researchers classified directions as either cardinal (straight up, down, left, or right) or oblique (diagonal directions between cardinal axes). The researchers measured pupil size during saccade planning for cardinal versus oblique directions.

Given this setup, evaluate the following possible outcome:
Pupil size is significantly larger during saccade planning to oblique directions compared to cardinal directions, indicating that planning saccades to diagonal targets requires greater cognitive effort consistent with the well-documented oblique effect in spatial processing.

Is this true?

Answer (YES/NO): YES